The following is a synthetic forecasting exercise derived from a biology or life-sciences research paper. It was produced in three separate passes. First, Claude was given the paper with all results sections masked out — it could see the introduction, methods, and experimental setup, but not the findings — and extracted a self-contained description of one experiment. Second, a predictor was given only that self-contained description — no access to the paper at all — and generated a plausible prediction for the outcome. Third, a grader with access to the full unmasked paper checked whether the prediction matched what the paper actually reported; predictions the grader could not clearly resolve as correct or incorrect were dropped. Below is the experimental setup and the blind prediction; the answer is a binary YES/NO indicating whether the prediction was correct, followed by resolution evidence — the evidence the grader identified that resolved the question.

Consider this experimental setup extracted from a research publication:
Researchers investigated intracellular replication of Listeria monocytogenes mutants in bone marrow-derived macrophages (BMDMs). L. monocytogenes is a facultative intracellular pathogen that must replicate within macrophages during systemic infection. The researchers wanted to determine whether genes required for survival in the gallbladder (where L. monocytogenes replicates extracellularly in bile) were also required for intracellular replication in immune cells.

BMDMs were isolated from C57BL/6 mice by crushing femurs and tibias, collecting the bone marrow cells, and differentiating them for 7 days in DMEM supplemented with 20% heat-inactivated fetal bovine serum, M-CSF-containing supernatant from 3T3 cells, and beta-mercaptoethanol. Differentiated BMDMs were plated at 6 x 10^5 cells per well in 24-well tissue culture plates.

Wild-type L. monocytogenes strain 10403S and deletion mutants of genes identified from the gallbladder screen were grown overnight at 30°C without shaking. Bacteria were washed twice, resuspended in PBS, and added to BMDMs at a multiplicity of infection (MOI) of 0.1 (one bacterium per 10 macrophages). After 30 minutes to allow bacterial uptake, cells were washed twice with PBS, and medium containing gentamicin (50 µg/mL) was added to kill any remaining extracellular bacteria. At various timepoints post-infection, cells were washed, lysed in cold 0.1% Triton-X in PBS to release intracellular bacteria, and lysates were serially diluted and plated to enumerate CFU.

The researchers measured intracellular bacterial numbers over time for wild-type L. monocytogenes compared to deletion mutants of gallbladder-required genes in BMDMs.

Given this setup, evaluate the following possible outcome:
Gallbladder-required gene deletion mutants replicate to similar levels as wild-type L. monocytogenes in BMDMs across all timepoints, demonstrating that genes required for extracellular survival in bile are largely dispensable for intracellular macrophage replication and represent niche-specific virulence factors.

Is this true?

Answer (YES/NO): NO